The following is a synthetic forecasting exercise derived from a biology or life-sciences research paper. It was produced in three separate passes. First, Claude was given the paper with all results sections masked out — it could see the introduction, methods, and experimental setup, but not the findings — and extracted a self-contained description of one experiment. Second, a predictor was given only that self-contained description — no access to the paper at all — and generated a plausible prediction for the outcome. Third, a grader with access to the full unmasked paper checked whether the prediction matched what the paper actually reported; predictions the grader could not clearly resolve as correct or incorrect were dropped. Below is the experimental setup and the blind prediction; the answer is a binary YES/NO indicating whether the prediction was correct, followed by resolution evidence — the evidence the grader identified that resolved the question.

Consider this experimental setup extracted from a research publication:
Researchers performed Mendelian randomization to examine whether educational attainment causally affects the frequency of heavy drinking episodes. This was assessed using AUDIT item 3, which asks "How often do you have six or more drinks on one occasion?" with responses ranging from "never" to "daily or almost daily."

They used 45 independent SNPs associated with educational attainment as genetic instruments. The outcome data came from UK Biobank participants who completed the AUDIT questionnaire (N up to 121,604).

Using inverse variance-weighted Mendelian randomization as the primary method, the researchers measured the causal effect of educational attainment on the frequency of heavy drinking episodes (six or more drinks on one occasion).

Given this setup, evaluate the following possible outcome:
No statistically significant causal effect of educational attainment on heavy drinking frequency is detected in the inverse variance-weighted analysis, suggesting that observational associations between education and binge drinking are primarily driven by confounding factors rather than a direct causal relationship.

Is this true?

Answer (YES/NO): NO